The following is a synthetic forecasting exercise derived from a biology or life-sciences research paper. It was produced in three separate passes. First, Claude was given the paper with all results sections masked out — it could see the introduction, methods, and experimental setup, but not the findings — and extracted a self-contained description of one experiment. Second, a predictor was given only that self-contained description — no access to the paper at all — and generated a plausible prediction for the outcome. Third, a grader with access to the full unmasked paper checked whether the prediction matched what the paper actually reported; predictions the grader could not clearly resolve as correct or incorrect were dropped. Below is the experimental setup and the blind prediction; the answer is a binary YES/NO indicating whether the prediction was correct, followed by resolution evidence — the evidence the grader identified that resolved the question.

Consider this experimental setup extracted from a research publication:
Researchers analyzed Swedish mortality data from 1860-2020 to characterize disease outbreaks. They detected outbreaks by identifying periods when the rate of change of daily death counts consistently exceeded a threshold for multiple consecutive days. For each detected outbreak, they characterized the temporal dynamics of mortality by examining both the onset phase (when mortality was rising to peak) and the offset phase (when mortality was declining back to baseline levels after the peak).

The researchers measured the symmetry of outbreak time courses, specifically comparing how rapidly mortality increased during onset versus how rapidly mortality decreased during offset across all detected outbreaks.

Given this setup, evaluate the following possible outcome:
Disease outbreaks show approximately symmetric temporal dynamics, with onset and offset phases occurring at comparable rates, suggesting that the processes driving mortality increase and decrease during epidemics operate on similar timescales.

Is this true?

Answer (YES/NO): NO